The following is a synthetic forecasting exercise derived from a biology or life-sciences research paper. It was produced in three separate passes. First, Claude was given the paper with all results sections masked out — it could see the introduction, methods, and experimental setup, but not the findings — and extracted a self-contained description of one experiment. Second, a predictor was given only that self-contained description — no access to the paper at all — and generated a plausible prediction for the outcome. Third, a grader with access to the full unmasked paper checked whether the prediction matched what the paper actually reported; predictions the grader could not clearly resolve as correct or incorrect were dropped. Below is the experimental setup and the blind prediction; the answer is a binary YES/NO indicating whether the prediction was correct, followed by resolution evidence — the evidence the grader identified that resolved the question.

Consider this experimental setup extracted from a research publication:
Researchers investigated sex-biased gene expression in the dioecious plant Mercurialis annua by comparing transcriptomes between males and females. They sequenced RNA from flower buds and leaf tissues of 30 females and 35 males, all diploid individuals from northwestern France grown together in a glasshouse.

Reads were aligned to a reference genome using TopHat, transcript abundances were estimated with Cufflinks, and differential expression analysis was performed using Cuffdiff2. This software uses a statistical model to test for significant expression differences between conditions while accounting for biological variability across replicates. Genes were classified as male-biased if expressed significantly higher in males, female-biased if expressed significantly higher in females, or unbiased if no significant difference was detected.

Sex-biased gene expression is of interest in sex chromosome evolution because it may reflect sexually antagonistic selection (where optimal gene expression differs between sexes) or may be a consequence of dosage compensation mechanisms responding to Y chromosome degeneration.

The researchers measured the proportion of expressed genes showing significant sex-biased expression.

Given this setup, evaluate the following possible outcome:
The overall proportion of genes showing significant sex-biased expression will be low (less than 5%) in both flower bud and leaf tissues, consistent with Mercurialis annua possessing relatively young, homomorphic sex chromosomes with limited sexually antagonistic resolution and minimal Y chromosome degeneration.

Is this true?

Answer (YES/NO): NO